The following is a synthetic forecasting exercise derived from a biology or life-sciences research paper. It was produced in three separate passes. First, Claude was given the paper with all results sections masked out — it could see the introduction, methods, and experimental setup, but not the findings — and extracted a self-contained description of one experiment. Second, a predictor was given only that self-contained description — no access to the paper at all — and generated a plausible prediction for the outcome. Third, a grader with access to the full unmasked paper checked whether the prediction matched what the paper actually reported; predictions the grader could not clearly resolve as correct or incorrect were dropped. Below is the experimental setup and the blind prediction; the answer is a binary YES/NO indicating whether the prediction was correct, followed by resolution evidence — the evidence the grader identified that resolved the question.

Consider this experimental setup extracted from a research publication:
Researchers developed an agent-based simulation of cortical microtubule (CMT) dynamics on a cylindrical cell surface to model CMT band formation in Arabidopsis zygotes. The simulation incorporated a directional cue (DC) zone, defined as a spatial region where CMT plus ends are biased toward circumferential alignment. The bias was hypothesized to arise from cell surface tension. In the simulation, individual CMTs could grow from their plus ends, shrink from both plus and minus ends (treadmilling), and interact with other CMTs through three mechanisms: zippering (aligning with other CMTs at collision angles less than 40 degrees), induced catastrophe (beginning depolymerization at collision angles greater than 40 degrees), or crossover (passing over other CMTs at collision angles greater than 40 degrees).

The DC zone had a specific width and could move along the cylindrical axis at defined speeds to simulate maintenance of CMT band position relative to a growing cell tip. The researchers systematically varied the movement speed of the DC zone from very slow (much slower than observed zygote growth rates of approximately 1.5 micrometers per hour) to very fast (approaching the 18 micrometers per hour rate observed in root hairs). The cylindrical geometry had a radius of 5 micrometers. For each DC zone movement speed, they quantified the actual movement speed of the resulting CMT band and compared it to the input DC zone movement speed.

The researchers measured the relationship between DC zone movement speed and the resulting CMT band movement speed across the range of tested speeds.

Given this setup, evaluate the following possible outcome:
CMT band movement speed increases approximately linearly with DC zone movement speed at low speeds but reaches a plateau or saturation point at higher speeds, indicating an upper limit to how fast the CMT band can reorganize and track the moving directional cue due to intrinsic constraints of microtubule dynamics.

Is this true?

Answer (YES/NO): NO